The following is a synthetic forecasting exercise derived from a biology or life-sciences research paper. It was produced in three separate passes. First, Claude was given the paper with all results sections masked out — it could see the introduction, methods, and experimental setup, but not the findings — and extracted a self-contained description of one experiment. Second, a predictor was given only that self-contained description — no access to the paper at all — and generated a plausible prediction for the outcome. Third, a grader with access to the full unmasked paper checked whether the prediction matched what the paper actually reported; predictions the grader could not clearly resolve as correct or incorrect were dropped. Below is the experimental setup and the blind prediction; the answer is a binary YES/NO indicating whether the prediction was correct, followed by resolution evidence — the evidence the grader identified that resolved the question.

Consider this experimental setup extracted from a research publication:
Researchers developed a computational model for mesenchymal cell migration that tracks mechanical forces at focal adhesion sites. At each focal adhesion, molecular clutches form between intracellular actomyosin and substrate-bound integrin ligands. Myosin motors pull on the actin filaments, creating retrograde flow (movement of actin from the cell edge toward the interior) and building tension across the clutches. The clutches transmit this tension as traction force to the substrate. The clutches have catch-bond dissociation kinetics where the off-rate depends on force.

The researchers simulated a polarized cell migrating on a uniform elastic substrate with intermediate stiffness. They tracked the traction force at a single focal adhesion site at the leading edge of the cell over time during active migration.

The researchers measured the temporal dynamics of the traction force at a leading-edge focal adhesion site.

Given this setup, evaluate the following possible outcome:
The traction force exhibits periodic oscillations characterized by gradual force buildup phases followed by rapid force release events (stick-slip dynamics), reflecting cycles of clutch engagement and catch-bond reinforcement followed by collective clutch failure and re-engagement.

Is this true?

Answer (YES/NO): YES